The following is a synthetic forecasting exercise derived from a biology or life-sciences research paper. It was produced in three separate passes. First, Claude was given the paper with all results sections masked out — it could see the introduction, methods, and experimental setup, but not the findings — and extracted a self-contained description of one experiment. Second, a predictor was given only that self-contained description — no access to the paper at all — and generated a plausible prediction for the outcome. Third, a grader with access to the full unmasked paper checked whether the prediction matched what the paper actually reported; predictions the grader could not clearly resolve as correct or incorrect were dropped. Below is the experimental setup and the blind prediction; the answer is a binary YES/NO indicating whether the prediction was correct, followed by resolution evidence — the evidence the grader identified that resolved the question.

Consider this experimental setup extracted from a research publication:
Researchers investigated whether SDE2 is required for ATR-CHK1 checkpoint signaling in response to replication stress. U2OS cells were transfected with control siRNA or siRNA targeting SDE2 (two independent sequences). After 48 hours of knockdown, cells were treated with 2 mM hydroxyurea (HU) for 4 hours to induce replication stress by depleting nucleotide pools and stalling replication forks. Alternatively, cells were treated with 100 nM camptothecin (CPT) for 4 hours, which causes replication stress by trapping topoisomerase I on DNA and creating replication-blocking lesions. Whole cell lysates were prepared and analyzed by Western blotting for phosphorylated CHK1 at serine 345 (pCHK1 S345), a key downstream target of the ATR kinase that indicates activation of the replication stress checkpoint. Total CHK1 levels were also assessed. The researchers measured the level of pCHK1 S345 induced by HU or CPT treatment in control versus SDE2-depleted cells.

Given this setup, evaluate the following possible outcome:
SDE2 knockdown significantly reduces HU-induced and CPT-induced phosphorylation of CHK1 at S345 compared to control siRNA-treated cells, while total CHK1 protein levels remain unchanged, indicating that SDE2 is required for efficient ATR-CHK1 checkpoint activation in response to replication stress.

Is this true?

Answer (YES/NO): YES